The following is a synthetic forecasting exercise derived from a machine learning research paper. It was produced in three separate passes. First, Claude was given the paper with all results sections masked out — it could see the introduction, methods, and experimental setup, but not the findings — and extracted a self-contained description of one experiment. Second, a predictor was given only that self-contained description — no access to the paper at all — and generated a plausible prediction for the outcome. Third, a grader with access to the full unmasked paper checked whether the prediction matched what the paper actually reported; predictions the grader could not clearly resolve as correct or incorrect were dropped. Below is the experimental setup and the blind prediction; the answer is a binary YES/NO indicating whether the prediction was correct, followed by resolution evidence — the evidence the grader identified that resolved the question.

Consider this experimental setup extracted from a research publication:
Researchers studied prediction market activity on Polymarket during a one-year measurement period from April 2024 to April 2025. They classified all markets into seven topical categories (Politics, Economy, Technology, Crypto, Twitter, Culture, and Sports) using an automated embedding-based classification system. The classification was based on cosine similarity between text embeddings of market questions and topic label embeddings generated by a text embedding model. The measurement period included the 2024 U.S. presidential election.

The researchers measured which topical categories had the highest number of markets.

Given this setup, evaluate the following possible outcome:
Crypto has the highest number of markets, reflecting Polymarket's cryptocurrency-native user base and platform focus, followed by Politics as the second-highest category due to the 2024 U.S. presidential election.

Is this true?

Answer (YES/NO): NO